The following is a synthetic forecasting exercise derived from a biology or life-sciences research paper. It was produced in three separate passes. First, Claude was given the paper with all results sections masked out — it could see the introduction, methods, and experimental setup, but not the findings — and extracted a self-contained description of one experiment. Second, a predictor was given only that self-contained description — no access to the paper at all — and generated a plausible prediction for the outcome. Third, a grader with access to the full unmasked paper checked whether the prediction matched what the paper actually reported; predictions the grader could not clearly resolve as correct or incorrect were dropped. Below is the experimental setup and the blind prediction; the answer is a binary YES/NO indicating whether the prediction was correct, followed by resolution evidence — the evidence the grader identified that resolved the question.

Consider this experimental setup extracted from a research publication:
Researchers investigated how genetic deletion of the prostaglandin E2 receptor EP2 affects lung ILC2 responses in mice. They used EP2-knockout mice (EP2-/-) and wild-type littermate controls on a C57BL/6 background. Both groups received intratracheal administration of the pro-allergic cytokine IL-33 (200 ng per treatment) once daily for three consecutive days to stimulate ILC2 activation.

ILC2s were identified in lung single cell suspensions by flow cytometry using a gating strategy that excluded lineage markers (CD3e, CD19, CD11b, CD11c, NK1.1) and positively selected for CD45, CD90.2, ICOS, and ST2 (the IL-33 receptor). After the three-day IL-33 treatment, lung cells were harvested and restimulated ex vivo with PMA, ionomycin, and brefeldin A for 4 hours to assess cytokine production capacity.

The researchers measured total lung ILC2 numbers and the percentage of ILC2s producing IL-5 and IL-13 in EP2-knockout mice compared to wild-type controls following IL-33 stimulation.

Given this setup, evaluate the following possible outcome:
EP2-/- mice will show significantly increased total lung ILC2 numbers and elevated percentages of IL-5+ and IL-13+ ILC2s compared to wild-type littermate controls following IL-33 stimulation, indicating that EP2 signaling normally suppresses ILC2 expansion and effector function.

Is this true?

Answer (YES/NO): YES